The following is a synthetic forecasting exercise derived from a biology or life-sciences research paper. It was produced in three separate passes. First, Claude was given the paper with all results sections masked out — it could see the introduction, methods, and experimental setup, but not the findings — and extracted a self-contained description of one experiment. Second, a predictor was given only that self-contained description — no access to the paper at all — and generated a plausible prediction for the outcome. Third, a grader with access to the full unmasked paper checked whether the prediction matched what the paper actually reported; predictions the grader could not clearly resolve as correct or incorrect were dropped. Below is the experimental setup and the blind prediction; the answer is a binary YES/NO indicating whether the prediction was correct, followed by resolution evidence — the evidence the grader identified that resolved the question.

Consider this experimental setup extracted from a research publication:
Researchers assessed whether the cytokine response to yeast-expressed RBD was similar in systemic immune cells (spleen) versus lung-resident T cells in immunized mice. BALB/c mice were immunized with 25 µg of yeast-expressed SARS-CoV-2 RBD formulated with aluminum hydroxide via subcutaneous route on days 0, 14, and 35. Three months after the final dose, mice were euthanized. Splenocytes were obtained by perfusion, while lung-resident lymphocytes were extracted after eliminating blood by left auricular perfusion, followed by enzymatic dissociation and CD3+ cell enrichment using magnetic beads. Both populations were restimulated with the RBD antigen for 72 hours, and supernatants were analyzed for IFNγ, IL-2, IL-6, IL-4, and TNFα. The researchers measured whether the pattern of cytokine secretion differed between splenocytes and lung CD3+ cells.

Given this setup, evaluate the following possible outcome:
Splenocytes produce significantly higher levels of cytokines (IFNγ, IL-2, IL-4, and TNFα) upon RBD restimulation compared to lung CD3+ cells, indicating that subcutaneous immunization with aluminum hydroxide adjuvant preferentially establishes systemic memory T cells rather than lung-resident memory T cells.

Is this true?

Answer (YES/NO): NO